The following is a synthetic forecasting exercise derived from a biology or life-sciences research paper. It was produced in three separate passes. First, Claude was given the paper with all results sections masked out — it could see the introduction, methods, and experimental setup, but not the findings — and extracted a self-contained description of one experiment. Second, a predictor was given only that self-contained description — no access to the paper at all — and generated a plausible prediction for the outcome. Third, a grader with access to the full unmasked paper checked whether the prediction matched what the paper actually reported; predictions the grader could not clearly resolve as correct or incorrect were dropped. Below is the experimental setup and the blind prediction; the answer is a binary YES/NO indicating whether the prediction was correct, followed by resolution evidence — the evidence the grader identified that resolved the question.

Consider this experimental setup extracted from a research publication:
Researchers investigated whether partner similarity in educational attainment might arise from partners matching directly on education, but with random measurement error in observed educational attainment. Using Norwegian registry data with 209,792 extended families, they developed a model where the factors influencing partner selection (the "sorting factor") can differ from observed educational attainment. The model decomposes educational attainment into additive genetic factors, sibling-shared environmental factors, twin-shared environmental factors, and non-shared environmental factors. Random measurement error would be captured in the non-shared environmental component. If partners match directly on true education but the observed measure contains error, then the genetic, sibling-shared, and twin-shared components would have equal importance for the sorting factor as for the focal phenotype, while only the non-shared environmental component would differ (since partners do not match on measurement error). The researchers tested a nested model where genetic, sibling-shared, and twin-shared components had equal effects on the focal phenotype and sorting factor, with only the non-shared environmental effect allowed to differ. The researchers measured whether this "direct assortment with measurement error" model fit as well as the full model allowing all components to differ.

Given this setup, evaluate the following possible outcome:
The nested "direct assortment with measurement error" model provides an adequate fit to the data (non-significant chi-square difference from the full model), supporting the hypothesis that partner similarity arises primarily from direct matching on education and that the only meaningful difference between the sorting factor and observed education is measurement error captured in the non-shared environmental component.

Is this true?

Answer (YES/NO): NO